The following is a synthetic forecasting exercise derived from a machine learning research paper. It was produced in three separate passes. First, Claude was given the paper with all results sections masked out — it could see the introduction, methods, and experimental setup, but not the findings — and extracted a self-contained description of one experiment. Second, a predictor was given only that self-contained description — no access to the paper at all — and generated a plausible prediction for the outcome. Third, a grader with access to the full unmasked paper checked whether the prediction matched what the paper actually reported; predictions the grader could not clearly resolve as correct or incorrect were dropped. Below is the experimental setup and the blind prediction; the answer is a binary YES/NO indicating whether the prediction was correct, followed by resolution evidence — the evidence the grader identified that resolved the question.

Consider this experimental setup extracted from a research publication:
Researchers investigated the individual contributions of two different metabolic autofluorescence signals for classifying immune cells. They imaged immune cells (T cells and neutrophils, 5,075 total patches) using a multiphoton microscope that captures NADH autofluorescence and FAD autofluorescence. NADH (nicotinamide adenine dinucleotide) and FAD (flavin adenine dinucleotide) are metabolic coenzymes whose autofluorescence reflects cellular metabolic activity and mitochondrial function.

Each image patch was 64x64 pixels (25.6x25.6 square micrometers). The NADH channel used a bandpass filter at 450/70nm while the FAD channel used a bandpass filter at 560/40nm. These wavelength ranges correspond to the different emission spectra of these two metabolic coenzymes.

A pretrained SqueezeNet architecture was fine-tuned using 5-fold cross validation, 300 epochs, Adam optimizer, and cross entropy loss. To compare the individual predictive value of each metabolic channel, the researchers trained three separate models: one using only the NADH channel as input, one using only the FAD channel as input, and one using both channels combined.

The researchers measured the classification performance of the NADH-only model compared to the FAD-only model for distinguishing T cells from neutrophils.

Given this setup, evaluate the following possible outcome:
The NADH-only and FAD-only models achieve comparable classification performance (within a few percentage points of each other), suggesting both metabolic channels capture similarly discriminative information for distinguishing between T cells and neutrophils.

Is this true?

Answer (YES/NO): YES